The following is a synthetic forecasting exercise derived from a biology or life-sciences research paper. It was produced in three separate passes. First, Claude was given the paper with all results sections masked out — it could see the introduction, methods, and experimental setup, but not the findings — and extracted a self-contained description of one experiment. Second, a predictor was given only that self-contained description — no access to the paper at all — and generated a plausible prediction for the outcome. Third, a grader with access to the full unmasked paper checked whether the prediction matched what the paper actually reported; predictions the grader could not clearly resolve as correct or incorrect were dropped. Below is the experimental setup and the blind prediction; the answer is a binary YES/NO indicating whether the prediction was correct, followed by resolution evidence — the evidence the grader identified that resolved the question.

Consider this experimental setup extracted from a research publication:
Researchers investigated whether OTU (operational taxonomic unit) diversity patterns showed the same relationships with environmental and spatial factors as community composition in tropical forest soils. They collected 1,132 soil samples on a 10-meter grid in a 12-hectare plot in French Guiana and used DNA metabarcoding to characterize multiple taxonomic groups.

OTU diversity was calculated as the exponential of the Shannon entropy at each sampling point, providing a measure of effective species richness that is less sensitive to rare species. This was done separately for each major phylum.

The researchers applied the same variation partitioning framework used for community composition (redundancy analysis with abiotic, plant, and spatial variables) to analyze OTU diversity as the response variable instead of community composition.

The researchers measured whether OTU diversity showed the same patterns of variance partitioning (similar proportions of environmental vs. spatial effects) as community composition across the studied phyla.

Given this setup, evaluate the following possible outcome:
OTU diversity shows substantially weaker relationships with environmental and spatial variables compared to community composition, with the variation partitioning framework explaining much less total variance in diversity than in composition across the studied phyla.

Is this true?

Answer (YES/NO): NO